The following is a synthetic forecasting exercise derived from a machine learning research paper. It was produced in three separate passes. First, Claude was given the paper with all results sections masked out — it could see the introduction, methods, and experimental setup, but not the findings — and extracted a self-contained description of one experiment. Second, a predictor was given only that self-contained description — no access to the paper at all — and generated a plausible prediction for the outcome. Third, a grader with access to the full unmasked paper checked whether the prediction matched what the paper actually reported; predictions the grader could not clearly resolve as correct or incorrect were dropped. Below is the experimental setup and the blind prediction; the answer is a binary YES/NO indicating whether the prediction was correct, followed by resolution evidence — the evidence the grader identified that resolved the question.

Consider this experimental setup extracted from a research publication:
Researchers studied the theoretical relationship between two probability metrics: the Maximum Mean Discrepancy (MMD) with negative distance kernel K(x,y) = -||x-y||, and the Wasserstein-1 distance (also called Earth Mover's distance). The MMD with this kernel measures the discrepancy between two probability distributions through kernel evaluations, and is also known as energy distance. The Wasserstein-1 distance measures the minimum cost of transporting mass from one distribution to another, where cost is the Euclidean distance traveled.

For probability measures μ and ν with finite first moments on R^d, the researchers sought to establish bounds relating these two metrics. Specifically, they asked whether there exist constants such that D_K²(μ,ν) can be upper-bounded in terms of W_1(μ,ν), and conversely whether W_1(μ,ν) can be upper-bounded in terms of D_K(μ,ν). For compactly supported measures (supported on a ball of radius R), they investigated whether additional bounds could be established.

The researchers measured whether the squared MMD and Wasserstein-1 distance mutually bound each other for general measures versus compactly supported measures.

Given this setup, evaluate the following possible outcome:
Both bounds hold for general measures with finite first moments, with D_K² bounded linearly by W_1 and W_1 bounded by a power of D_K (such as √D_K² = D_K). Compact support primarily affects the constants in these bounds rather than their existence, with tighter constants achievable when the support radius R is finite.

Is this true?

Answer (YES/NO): NO